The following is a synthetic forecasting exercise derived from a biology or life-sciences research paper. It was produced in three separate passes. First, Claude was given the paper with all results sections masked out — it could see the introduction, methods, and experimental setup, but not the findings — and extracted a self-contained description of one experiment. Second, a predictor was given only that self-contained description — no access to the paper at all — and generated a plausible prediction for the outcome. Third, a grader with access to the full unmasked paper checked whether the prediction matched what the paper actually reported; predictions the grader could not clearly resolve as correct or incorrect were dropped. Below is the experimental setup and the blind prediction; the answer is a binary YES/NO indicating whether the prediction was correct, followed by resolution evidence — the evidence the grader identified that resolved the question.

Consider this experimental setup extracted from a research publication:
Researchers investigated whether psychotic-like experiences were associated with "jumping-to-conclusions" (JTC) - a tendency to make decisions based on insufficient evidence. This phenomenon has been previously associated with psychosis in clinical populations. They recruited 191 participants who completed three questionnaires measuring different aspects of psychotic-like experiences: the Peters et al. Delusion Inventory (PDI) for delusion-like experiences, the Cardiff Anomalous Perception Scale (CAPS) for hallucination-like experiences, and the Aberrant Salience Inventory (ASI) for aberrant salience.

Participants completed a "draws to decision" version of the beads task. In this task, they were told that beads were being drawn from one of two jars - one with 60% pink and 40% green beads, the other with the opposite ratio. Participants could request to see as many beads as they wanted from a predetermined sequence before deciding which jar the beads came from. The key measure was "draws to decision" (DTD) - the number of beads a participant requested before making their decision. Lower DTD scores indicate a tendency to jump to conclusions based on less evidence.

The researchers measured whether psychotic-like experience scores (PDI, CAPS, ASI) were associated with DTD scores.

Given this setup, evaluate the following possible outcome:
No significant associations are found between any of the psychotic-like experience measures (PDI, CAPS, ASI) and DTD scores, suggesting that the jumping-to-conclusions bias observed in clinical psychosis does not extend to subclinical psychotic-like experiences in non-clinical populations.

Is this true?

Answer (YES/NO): YES